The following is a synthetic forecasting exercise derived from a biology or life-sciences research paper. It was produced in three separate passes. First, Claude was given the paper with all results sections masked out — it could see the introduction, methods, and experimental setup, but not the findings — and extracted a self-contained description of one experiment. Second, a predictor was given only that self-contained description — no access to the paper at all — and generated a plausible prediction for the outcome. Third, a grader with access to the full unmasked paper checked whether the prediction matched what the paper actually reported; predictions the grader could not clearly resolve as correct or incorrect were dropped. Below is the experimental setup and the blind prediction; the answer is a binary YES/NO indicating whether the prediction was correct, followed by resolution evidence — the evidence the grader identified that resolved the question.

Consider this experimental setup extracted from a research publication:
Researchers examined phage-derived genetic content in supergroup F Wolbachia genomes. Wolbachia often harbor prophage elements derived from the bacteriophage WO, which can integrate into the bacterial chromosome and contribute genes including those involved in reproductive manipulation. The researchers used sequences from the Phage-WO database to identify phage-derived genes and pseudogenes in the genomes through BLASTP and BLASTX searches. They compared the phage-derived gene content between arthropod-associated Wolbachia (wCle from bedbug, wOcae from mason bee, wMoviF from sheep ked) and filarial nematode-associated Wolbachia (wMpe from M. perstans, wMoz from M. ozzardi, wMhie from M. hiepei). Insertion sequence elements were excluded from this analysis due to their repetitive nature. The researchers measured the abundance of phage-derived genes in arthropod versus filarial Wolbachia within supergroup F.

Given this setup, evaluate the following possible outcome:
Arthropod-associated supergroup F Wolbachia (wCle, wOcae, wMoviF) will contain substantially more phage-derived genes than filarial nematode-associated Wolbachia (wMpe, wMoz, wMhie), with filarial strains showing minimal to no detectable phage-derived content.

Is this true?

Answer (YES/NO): NO